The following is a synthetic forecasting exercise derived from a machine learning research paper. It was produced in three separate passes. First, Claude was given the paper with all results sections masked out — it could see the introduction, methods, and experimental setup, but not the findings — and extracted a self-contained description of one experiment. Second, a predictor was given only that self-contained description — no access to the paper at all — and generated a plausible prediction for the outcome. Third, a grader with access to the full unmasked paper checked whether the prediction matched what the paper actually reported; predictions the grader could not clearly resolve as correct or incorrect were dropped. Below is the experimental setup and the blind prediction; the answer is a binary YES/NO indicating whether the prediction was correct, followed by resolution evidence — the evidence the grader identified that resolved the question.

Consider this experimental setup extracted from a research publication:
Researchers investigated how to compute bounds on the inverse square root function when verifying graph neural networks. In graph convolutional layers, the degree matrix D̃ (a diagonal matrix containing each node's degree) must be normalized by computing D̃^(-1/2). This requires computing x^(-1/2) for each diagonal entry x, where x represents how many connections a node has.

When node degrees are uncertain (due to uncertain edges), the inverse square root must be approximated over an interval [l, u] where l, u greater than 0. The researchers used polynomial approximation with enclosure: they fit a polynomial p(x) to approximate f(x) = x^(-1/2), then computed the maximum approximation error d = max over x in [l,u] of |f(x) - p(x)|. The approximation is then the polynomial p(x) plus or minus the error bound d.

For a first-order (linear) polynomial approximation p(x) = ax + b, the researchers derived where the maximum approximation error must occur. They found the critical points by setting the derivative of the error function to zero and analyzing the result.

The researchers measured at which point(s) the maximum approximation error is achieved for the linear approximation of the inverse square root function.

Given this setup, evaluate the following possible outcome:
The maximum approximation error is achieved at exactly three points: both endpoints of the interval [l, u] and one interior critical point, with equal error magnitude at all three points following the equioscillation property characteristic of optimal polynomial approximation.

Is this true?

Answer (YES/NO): NO